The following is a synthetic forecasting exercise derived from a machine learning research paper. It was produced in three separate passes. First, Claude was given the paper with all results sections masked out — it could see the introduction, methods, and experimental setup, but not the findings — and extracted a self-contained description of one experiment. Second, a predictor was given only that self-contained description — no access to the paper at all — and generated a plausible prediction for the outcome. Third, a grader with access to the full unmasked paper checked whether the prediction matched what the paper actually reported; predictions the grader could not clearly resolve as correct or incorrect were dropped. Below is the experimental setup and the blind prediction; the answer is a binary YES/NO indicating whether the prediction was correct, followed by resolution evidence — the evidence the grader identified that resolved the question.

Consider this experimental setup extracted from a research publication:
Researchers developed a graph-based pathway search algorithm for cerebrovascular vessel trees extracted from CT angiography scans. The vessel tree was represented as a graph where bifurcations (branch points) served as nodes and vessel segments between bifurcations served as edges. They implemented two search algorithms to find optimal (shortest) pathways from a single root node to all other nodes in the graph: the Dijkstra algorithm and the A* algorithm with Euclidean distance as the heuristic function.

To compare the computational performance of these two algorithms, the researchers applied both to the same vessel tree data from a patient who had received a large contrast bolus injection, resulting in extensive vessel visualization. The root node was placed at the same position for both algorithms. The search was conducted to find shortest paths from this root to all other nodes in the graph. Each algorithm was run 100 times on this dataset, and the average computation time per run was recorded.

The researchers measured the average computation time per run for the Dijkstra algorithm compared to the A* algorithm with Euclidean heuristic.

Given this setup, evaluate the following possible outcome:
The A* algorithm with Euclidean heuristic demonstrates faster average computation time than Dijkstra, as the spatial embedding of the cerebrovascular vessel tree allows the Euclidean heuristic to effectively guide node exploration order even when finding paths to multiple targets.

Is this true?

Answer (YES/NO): YES